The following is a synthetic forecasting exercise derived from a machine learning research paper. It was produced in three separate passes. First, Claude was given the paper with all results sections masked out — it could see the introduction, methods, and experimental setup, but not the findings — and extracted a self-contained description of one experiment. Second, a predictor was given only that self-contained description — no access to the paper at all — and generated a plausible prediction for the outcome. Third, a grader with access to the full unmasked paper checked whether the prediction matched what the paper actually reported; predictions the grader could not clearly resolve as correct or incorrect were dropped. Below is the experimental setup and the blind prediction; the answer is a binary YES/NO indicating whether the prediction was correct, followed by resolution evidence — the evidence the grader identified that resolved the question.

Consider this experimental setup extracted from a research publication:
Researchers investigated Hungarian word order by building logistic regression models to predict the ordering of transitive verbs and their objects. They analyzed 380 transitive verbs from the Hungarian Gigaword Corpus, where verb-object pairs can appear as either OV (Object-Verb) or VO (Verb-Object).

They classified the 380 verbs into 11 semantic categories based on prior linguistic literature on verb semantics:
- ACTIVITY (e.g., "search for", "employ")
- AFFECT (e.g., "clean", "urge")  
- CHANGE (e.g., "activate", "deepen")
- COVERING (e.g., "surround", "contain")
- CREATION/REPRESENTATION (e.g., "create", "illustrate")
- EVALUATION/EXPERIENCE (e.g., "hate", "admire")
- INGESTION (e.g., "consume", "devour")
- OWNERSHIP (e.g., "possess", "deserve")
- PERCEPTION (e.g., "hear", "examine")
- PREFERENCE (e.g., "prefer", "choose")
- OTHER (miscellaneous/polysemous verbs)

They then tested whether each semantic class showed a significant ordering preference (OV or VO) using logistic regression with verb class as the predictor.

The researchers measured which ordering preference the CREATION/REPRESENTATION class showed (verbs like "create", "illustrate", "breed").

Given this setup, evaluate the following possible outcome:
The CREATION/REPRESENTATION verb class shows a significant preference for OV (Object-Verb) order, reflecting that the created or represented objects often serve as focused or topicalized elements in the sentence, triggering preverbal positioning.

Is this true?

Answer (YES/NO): YES